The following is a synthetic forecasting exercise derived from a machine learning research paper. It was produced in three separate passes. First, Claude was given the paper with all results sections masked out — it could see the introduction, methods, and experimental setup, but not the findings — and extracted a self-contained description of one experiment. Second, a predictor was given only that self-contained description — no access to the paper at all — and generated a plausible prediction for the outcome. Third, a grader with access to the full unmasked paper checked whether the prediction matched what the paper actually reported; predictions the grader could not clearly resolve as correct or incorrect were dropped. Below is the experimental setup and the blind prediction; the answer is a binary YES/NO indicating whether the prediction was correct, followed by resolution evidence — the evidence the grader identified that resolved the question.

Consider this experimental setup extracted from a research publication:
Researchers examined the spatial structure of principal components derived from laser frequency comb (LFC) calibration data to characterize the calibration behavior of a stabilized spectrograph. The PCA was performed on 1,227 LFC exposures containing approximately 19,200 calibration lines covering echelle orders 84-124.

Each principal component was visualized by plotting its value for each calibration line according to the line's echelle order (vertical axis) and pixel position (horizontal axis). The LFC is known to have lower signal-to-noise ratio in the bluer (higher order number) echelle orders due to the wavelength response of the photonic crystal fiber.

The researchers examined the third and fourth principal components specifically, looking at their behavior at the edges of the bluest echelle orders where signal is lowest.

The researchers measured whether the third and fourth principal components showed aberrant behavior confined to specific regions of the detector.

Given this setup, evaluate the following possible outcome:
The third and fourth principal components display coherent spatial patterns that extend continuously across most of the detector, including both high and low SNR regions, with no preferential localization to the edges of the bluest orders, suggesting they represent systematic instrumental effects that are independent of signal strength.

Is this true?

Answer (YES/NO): NO